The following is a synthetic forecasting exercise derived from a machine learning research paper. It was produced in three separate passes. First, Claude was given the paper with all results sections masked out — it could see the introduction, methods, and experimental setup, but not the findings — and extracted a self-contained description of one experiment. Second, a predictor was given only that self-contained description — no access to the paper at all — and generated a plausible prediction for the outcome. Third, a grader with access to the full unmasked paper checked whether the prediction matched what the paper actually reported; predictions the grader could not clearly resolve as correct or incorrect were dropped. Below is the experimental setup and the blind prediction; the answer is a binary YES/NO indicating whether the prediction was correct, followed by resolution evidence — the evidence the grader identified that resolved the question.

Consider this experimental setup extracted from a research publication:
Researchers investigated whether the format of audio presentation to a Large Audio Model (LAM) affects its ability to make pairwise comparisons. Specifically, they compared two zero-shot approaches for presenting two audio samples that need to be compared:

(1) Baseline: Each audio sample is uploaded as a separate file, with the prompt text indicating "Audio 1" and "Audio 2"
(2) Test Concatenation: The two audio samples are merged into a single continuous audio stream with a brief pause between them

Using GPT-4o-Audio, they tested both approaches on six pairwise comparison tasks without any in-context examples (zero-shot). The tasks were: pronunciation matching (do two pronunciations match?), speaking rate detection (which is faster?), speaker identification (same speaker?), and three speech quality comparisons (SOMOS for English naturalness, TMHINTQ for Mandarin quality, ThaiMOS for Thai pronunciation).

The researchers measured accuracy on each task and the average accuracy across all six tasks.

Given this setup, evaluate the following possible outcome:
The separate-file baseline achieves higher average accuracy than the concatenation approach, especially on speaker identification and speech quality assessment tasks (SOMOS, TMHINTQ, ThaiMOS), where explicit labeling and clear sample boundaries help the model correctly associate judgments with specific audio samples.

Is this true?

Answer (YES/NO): NO